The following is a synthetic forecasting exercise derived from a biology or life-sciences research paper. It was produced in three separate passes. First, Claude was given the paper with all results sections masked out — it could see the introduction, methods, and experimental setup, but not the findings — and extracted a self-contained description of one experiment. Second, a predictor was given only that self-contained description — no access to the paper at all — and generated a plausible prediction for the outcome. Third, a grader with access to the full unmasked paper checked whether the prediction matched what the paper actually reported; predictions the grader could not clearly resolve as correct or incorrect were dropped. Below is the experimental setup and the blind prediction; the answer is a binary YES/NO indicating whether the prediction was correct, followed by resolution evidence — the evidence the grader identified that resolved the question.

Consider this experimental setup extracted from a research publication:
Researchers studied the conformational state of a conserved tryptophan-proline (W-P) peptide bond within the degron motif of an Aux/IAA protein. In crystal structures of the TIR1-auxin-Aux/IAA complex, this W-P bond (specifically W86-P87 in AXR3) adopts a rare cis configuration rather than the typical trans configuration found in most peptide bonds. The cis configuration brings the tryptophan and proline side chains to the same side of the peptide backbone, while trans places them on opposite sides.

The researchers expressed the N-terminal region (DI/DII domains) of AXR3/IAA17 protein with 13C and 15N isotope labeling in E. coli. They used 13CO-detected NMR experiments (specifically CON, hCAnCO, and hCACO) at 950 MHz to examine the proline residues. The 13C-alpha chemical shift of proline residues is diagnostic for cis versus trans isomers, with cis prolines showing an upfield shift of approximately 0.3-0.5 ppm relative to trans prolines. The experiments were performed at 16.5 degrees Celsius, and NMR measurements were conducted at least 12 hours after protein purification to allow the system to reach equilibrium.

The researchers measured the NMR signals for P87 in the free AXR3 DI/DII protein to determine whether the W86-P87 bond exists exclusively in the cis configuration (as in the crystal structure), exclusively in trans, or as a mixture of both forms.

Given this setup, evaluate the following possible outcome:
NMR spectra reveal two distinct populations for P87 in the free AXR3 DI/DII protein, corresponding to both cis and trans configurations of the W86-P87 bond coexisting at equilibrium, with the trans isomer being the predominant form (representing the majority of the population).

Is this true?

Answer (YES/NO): NO